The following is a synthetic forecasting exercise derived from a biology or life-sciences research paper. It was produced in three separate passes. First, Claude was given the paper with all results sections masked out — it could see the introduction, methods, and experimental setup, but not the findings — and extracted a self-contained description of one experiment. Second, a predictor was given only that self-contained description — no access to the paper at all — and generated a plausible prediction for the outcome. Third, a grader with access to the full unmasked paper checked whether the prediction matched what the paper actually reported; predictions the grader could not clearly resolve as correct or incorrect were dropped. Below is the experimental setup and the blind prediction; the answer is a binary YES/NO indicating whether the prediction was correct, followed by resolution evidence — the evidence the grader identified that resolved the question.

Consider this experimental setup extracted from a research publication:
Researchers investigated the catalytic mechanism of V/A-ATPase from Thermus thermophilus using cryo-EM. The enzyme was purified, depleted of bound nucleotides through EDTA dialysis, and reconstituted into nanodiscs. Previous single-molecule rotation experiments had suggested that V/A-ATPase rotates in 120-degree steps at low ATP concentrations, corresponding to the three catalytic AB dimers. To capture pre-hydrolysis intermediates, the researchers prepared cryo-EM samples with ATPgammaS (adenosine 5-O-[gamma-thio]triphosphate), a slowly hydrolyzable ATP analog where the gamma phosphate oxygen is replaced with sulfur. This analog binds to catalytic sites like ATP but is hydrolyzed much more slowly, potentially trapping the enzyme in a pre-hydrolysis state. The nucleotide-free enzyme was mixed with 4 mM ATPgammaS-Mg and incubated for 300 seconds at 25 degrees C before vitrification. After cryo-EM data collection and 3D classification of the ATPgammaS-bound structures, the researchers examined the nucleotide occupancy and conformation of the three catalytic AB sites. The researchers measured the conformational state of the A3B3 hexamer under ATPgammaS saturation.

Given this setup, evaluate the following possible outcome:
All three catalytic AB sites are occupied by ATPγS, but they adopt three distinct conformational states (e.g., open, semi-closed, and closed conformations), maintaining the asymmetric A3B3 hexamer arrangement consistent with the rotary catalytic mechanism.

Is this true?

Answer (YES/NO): NO